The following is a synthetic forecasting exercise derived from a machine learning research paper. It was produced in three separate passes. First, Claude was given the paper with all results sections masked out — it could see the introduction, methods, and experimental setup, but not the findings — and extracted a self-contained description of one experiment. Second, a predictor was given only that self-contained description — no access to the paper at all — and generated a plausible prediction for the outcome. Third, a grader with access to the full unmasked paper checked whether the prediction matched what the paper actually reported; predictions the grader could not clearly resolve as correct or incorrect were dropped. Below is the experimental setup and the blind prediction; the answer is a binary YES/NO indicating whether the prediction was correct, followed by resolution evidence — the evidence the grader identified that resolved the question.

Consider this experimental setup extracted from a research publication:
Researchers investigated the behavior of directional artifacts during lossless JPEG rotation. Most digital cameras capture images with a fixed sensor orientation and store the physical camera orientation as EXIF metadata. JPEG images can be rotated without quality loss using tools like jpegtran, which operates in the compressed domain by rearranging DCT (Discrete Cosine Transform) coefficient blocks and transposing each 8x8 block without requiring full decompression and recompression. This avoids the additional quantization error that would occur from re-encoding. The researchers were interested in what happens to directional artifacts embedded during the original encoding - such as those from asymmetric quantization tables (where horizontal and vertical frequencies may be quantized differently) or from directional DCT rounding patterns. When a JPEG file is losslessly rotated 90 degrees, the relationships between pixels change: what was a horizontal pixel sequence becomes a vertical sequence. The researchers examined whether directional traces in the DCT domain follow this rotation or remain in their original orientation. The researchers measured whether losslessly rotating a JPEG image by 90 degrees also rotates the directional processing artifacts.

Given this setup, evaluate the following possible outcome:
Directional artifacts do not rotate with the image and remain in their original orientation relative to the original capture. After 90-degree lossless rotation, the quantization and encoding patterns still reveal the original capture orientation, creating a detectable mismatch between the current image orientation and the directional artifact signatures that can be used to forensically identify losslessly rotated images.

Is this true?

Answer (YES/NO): NO